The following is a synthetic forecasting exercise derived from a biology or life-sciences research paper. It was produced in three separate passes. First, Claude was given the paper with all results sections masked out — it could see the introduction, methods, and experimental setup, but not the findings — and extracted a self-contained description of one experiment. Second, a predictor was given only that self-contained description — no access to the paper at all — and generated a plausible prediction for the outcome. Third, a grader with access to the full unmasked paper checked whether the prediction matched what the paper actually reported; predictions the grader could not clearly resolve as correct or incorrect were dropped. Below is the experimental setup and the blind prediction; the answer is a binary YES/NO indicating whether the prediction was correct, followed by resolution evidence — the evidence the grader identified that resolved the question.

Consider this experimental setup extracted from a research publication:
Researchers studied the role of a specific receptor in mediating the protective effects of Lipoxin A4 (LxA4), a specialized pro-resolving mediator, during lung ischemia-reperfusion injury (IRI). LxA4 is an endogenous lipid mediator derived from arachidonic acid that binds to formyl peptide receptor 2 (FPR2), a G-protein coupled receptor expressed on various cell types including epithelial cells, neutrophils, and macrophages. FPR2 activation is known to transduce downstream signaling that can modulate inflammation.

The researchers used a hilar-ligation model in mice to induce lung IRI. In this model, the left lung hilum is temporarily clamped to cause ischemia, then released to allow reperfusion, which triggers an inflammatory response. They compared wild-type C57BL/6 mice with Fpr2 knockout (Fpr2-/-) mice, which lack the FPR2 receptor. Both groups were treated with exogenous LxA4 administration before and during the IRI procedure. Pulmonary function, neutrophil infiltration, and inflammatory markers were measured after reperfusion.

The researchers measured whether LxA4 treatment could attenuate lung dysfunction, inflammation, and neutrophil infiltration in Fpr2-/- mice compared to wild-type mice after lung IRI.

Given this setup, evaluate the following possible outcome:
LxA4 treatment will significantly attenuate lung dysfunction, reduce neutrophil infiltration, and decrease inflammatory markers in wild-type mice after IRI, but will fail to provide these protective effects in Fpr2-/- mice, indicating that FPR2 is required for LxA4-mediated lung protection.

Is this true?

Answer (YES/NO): YES